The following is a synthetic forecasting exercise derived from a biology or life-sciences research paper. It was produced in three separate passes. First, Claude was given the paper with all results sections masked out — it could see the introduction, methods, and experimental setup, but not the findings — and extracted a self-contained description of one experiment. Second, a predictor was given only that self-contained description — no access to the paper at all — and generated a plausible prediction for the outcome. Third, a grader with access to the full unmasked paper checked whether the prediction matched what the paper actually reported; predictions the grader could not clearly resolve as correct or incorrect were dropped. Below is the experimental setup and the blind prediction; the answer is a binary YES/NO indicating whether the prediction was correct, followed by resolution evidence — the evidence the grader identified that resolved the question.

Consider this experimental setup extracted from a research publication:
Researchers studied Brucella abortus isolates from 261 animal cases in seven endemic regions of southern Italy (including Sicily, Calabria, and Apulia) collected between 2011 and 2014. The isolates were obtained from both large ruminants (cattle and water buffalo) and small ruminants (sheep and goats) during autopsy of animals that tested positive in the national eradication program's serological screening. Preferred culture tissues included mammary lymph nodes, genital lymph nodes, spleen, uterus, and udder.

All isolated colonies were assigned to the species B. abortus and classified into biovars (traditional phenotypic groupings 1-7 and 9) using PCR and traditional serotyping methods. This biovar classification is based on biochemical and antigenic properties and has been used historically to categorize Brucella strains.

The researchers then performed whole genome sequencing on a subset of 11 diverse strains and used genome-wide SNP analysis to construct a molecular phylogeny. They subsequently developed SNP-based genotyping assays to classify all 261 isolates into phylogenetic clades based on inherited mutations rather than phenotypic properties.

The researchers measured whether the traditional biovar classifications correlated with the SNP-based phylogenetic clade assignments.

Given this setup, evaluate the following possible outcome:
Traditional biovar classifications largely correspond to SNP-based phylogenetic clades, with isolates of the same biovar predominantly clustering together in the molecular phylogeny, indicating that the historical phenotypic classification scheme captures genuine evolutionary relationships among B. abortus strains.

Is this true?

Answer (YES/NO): NO